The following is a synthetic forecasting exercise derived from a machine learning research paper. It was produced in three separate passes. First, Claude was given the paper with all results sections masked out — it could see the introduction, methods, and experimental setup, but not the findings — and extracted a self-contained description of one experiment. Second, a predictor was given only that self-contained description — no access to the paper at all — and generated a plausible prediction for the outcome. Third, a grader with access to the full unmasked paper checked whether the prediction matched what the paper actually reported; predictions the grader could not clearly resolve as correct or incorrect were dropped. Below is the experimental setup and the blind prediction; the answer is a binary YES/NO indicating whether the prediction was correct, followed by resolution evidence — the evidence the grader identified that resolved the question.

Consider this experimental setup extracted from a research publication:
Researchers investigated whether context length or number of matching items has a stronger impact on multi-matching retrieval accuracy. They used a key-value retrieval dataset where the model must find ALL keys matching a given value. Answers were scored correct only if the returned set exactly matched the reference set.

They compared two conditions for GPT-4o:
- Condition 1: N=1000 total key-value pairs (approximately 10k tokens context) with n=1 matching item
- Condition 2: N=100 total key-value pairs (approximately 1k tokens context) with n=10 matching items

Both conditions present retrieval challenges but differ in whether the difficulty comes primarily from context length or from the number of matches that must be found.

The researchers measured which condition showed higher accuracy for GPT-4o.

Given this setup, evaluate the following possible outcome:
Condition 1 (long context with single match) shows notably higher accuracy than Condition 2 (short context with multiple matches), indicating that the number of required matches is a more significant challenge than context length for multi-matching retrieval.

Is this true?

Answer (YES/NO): NO